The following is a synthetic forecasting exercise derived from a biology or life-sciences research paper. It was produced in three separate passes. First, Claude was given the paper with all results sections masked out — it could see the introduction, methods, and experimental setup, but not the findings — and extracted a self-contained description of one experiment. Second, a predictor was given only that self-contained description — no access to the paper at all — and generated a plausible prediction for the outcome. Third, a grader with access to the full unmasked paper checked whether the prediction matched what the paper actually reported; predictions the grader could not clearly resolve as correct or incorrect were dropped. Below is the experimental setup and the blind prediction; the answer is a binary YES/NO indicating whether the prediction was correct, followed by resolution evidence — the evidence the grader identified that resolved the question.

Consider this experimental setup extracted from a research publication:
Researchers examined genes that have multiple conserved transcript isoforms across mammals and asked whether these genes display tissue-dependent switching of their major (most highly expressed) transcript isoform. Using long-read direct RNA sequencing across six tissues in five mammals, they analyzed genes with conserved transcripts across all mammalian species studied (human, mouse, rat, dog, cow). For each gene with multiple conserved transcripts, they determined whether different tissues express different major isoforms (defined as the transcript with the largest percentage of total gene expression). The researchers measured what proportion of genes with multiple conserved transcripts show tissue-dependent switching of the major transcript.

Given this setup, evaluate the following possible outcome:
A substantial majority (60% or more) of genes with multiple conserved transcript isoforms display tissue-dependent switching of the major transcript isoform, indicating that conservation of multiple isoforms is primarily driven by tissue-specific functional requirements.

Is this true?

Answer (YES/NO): NO